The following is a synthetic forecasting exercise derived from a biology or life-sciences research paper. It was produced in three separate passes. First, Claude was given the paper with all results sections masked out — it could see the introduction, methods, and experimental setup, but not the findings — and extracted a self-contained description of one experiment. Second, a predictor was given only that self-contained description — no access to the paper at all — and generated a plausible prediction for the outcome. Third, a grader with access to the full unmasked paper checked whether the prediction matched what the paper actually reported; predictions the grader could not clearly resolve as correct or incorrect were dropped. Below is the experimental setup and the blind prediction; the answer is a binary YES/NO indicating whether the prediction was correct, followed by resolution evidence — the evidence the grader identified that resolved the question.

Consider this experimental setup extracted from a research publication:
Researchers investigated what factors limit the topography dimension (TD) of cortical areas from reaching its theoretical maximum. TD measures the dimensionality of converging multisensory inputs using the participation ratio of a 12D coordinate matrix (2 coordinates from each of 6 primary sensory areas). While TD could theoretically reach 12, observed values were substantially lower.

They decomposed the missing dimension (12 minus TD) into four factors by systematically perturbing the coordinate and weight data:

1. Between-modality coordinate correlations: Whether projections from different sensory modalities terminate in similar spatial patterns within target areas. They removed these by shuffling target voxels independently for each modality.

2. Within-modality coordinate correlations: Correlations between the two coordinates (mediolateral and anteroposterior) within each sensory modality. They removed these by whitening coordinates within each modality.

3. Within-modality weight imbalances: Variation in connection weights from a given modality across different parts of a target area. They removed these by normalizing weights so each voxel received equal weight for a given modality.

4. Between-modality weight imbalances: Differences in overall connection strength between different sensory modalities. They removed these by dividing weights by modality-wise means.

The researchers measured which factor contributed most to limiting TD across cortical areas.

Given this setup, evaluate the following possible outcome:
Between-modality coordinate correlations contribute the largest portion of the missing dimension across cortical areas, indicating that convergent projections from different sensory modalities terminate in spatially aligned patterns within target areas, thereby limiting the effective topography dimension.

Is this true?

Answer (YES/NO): NO